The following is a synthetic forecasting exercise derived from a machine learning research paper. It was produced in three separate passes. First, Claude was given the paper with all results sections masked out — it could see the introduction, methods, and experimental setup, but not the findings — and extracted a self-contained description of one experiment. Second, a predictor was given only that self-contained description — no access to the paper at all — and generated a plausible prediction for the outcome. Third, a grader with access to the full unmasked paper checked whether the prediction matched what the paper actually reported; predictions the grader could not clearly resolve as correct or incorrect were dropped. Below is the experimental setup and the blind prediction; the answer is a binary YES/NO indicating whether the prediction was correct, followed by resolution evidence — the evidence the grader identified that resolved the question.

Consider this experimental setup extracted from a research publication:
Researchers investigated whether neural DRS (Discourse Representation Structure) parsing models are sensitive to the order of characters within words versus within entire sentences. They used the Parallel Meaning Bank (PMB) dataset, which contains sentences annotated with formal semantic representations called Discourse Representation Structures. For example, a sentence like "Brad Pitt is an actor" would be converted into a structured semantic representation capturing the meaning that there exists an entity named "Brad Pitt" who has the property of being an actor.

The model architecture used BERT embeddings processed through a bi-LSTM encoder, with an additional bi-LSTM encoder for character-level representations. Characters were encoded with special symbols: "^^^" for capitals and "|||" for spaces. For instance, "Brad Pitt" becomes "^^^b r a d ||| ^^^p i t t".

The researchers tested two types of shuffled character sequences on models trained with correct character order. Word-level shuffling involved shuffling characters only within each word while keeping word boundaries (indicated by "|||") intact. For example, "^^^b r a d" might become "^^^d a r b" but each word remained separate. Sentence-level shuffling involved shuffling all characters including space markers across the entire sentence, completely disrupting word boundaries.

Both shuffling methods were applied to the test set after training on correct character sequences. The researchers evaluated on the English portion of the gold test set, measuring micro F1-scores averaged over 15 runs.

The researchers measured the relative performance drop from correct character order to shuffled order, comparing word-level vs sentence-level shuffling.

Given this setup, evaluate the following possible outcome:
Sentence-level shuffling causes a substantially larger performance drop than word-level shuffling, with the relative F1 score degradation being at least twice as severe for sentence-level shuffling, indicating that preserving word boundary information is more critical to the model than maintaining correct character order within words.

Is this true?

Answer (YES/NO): NO